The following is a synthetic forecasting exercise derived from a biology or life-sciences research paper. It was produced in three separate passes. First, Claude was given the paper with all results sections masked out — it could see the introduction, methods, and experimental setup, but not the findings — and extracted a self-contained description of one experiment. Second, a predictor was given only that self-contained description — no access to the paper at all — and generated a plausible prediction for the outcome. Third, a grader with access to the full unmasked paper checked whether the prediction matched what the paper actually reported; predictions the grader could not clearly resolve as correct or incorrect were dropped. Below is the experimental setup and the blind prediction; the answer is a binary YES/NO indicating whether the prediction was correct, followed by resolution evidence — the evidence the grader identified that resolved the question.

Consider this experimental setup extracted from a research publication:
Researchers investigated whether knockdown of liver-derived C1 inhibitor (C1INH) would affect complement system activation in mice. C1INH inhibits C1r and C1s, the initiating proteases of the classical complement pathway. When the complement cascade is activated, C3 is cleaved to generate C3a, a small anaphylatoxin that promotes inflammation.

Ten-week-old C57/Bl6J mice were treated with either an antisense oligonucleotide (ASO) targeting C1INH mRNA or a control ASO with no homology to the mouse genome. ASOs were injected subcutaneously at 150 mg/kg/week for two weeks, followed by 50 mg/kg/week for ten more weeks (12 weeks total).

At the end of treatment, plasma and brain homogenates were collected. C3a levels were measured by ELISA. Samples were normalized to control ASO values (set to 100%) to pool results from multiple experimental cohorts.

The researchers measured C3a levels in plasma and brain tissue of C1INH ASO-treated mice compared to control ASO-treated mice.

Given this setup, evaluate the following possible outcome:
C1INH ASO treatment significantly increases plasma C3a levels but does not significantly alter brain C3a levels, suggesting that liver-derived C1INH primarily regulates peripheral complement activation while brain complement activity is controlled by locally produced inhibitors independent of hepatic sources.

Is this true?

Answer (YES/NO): NO